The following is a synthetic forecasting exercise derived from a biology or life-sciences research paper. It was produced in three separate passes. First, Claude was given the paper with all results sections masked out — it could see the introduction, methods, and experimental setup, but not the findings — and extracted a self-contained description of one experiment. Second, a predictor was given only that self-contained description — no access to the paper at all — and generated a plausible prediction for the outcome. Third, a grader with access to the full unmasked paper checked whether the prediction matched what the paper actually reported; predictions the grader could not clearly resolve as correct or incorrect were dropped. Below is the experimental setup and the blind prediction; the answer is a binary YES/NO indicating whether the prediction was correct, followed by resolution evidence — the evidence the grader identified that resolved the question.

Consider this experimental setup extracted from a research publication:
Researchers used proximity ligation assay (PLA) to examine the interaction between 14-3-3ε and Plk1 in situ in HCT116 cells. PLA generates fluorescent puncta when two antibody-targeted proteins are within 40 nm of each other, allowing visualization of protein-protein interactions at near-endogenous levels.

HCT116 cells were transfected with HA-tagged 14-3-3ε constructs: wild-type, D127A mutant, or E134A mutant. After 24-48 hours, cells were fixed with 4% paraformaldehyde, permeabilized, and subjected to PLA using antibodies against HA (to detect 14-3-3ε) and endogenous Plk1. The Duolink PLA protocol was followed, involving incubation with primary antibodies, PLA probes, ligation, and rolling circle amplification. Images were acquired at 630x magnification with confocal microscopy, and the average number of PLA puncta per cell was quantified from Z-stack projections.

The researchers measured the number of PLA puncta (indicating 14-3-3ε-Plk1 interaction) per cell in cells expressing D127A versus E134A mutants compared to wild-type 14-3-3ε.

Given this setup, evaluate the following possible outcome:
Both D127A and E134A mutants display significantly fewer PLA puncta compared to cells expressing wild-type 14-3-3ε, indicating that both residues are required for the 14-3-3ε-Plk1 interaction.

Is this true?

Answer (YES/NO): NO